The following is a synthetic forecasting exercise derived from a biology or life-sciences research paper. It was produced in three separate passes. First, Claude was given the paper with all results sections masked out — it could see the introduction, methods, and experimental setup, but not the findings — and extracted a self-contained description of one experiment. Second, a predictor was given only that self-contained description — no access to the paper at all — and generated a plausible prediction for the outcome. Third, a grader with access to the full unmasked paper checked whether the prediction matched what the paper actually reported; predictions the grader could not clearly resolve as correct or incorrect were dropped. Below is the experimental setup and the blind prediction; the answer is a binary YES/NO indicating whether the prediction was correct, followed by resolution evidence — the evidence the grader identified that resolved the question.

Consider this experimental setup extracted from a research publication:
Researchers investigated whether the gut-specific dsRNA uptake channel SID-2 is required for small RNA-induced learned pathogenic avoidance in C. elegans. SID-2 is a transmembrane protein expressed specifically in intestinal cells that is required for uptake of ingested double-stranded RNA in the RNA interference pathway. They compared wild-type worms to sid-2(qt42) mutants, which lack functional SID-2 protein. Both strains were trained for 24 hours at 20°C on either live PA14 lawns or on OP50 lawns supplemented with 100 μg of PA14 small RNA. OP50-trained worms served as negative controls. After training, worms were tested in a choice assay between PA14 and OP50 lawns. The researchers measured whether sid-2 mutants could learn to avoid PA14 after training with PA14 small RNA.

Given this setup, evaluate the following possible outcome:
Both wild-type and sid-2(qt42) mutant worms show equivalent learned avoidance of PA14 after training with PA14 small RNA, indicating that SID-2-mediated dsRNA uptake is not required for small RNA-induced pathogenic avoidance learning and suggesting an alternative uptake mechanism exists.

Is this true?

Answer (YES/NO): NO